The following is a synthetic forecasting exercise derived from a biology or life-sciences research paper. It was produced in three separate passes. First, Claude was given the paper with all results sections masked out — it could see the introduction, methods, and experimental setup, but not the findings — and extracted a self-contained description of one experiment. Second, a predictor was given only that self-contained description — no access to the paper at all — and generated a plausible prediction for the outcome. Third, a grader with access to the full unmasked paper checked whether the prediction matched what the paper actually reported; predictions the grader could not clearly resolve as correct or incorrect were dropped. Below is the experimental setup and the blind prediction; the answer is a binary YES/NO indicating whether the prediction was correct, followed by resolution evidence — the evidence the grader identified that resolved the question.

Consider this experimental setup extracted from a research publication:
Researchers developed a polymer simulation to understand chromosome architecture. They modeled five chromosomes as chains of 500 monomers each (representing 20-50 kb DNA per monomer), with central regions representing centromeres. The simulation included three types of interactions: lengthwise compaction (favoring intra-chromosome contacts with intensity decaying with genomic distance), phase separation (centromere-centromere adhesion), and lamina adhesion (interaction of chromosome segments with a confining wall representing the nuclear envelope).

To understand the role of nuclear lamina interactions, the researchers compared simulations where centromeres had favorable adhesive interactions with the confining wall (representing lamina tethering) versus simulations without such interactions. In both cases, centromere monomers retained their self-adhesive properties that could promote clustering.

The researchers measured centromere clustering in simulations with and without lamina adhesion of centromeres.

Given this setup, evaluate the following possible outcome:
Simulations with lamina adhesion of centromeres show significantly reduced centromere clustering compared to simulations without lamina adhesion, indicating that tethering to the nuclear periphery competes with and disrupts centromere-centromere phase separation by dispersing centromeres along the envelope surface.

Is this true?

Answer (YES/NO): YES